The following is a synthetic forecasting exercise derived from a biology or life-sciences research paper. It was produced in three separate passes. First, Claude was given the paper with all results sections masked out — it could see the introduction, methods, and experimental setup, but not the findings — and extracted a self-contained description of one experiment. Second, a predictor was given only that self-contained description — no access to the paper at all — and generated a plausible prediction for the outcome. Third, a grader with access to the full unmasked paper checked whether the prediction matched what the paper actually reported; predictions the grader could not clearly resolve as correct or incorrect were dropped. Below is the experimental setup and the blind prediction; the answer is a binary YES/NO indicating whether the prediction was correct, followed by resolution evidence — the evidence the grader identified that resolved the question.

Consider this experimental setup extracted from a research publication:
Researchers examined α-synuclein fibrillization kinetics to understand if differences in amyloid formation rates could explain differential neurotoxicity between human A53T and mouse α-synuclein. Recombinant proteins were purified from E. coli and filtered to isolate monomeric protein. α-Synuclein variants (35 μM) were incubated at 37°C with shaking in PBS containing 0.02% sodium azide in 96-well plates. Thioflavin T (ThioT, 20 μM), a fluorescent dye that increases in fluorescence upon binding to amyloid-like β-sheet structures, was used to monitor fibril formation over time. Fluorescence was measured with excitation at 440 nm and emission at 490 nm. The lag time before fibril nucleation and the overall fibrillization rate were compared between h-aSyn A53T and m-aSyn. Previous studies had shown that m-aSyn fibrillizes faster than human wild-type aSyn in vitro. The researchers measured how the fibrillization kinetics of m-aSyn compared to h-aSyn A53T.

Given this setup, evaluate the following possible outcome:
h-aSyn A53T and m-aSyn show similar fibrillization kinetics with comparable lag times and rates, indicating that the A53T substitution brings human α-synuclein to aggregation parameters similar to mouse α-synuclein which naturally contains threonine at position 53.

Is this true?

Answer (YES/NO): NO